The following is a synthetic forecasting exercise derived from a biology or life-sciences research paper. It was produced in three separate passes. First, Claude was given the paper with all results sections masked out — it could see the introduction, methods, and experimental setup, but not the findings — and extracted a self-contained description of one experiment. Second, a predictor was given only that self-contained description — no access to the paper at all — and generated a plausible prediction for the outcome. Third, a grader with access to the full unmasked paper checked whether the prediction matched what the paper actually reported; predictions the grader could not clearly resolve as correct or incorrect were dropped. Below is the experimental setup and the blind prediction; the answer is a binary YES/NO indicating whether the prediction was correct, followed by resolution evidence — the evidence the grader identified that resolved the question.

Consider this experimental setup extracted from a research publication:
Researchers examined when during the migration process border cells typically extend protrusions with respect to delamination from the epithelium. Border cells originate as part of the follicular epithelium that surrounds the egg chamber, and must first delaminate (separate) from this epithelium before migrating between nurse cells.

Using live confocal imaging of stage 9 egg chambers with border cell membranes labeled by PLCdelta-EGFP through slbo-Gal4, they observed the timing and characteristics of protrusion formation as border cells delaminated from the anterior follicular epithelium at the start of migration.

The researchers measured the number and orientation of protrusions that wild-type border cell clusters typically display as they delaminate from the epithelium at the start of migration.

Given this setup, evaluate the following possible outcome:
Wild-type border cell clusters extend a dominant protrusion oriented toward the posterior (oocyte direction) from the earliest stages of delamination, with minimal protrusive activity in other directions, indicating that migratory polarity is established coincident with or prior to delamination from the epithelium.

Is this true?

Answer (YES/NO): YES